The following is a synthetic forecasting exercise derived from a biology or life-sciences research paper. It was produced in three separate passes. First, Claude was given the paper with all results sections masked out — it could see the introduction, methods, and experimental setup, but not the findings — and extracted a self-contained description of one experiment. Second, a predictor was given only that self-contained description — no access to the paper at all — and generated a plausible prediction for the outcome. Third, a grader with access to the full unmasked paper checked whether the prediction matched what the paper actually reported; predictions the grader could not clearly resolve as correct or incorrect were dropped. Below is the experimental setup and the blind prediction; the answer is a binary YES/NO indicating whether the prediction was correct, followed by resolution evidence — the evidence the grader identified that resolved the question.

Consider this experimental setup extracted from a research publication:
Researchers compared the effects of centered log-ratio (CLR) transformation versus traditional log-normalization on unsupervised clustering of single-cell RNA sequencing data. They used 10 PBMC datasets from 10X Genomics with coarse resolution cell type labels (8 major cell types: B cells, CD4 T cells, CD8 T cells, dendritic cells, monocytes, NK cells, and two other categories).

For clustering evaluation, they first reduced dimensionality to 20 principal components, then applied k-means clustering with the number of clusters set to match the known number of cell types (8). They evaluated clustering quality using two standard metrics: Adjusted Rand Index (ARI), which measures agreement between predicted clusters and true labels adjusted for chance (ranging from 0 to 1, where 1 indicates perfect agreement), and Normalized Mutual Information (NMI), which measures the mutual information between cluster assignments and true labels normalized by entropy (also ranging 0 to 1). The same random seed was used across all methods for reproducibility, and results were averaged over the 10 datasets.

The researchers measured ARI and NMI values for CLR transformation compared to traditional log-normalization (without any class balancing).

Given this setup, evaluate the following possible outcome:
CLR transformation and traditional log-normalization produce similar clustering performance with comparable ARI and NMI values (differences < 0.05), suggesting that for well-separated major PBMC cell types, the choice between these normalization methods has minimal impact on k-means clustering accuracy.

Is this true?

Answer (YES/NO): YES